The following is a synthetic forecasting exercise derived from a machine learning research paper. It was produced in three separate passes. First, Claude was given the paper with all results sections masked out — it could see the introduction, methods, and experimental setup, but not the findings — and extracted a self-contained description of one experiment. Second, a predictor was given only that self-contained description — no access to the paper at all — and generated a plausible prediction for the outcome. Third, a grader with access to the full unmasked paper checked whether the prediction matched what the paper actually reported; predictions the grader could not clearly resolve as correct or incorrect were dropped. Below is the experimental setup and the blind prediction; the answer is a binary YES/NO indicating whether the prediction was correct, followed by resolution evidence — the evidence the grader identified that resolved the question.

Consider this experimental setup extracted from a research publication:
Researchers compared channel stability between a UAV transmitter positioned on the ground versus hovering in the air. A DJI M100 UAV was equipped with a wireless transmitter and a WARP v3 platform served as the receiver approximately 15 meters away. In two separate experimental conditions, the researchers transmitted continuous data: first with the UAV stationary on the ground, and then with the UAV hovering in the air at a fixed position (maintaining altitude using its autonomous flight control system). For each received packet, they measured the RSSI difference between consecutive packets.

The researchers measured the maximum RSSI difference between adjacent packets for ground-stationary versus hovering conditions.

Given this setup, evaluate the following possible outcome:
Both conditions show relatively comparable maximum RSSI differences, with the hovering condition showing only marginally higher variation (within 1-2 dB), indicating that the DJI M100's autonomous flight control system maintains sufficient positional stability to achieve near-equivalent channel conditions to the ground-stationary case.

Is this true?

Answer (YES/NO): NO